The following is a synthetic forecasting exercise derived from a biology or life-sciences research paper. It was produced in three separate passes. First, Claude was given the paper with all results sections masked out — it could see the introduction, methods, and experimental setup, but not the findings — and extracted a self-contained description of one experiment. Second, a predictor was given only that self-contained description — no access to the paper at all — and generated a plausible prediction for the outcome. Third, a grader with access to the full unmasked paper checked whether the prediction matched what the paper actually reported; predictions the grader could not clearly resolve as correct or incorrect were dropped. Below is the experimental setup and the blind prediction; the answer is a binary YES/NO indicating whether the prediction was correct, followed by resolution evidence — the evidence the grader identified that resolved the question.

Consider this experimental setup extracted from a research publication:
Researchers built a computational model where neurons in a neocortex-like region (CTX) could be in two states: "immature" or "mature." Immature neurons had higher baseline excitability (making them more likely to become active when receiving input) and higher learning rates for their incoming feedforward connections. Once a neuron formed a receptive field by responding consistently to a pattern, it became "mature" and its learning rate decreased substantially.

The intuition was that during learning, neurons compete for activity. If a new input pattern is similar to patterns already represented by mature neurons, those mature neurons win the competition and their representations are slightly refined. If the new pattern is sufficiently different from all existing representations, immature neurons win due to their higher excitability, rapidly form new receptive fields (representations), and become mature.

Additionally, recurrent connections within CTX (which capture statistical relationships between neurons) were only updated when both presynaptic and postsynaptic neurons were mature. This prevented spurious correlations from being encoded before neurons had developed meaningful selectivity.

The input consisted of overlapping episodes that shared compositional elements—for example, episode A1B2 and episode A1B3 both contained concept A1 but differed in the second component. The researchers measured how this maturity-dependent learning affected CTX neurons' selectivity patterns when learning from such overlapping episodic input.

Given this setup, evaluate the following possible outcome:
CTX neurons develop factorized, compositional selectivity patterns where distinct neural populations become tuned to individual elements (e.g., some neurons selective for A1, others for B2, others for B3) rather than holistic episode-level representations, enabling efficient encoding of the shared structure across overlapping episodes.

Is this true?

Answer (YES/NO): YES